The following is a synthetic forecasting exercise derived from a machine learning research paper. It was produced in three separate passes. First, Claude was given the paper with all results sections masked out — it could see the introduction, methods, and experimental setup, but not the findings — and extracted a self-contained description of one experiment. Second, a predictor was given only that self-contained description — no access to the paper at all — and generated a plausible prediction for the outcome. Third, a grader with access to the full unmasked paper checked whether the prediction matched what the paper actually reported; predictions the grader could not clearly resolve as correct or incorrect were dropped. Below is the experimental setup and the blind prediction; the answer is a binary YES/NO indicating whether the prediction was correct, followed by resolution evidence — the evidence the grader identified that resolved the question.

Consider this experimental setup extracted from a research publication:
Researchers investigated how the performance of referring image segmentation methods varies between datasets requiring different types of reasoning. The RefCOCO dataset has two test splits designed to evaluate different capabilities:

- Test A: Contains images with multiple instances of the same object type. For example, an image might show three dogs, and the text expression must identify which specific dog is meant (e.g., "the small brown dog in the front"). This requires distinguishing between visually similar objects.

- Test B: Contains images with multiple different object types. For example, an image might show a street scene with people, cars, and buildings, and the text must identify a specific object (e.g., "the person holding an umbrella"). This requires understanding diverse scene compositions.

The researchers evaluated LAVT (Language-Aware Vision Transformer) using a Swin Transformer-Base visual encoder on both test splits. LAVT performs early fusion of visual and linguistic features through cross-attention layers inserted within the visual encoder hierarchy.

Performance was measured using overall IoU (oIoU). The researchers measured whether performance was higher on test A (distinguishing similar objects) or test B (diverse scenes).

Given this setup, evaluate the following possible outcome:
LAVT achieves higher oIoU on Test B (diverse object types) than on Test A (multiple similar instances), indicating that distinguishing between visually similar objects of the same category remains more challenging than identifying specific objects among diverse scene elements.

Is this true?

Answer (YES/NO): NO